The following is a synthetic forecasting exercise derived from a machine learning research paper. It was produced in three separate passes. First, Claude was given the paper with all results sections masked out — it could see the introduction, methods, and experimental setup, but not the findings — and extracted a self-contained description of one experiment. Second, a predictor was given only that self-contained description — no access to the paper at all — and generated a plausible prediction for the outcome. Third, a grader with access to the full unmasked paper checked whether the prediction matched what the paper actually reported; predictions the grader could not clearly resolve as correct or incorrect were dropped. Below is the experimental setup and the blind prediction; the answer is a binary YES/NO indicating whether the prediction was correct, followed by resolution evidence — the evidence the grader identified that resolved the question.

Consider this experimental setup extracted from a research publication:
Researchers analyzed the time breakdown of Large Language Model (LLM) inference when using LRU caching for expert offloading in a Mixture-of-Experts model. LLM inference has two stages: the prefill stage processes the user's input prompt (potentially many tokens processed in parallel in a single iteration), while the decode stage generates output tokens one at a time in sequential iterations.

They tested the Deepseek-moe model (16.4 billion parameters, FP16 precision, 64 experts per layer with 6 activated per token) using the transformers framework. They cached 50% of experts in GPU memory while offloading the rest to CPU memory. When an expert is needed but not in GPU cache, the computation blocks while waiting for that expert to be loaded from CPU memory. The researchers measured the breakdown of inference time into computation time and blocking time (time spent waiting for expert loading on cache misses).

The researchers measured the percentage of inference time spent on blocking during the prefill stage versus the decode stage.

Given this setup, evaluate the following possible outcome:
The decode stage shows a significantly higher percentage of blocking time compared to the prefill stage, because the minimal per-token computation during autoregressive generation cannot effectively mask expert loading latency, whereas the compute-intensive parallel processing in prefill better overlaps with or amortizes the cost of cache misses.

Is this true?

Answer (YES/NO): NO